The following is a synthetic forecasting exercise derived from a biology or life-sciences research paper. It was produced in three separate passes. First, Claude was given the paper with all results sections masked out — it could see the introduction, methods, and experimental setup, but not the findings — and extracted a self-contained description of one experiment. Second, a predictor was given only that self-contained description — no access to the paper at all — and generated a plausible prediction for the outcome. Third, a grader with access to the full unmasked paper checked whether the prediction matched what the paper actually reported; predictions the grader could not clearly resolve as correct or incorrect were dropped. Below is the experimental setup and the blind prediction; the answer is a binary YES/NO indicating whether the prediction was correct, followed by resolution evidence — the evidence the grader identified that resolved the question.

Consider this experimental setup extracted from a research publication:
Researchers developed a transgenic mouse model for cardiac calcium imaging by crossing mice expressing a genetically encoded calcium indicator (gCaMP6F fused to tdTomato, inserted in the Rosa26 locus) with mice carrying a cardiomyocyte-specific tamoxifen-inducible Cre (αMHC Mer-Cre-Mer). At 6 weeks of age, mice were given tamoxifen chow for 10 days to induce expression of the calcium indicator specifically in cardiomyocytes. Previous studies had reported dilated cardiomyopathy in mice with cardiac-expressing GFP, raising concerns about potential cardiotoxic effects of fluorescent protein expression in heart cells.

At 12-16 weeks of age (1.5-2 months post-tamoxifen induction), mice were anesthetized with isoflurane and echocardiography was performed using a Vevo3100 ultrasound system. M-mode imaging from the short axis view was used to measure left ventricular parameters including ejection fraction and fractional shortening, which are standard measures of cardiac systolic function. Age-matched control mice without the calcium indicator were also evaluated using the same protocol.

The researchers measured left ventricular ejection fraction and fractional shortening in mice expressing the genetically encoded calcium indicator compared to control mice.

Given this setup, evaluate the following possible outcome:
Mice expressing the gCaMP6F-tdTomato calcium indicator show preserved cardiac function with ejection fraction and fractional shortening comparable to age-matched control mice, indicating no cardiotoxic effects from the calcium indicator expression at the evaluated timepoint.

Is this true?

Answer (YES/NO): YES